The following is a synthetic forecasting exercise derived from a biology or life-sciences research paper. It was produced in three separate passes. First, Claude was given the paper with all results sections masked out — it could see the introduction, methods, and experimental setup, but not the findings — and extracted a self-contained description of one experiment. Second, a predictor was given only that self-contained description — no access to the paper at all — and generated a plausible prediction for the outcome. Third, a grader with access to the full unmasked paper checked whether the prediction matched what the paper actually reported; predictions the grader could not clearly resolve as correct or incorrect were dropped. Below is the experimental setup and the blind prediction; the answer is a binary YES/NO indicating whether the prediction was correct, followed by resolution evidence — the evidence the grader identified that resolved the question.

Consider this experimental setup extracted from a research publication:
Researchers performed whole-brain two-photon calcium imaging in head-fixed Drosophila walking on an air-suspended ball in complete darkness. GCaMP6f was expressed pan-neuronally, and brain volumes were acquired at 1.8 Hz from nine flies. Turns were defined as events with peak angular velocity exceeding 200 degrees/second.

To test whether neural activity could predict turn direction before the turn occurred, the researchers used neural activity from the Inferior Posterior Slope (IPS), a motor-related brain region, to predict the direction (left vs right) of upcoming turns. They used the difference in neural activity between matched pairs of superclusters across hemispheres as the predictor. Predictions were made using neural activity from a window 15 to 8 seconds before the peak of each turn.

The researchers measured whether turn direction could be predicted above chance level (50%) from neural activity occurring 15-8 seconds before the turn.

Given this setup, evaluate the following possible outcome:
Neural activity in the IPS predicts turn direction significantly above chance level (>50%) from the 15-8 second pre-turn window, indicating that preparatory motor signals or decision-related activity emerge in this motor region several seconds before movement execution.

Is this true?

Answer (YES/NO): YES